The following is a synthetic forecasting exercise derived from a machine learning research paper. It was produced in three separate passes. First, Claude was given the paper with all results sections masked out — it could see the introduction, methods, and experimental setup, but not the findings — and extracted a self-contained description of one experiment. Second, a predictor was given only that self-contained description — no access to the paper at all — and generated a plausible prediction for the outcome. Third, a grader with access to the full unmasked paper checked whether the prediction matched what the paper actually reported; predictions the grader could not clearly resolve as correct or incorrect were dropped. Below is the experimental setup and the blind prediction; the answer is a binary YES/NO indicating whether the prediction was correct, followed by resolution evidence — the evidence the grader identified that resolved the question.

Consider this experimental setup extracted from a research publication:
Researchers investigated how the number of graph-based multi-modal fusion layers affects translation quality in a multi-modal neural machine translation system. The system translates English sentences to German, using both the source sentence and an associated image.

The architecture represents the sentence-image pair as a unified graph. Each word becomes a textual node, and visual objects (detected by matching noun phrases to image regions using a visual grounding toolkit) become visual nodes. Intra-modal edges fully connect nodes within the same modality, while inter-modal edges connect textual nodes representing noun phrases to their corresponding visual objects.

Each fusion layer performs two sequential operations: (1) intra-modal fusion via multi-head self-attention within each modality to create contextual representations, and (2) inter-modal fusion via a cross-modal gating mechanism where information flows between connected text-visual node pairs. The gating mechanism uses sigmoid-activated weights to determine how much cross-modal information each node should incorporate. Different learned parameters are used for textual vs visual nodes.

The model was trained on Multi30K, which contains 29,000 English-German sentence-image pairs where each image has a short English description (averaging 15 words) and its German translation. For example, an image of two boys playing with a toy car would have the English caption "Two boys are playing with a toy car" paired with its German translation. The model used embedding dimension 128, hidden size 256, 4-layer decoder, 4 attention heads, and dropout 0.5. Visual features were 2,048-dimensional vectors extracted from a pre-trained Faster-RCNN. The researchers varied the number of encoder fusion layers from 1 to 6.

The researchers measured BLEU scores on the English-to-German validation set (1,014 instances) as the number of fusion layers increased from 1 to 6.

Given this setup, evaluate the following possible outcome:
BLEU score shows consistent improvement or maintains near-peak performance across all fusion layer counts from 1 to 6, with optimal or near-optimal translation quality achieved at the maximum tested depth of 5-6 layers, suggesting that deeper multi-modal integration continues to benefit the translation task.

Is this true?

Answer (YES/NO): NO